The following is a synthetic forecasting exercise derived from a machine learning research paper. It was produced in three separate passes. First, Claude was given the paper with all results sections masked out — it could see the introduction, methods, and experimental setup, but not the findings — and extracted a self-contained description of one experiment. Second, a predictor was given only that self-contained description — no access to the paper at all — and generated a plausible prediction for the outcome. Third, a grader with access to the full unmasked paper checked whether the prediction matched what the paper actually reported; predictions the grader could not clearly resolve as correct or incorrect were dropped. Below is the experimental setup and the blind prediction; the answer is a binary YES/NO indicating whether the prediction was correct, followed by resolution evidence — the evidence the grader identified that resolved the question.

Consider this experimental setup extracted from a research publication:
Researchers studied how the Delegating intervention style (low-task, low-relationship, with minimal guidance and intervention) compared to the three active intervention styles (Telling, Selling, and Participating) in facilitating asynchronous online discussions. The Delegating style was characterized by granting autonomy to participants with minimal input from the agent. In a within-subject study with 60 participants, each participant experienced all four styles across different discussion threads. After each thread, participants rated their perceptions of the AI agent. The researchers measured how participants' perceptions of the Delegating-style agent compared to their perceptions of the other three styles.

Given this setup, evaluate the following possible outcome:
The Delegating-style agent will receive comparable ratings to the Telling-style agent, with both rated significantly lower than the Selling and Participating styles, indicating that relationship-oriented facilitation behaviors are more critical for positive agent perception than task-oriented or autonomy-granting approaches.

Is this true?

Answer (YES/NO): NO